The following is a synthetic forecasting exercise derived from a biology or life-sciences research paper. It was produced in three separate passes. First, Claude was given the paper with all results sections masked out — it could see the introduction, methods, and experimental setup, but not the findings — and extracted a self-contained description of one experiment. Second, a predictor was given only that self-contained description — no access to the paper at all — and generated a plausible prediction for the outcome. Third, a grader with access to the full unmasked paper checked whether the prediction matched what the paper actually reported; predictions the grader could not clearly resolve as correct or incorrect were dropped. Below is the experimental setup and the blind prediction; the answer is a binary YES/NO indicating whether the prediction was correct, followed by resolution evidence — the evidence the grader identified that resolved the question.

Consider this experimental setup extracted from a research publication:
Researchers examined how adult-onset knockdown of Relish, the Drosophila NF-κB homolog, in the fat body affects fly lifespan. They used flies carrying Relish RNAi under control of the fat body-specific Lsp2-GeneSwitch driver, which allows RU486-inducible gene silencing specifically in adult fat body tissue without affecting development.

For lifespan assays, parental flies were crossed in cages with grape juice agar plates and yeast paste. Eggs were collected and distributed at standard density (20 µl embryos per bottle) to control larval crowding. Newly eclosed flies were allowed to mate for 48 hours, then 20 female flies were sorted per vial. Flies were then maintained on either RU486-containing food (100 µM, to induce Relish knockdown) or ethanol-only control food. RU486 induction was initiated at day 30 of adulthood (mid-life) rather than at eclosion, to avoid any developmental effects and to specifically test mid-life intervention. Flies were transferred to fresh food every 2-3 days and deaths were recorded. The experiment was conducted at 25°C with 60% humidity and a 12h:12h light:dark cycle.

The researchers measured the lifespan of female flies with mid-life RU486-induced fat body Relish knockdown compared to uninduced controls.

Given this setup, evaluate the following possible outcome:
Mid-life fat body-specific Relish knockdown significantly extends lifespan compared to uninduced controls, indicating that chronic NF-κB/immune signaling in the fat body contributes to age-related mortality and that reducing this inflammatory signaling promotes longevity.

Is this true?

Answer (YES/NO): YES